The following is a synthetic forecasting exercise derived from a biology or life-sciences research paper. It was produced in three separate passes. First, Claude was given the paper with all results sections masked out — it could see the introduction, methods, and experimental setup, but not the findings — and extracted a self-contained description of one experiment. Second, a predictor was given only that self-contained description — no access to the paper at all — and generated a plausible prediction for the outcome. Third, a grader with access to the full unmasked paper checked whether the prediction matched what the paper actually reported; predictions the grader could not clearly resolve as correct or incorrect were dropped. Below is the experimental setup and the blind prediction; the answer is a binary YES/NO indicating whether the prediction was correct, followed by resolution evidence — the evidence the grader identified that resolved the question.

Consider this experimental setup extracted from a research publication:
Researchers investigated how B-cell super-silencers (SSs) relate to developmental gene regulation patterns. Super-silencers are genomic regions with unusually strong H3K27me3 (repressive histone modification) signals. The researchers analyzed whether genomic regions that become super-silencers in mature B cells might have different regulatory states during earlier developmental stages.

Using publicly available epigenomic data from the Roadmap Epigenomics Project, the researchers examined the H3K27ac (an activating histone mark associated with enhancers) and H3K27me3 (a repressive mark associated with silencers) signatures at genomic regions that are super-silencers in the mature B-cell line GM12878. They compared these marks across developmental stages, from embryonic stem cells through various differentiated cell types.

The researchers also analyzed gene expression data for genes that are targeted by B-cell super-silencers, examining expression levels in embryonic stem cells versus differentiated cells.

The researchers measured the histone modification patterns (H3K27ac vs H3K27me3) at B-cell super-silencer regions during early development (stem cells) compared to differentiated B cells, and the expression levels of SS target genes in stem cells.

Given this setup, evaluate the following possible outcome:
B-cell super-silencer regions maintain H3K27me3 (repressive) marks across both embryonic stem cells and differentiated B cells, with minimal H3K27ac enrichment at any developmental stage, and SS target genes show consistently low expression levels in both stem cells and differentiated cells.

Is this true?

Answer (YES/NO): NO